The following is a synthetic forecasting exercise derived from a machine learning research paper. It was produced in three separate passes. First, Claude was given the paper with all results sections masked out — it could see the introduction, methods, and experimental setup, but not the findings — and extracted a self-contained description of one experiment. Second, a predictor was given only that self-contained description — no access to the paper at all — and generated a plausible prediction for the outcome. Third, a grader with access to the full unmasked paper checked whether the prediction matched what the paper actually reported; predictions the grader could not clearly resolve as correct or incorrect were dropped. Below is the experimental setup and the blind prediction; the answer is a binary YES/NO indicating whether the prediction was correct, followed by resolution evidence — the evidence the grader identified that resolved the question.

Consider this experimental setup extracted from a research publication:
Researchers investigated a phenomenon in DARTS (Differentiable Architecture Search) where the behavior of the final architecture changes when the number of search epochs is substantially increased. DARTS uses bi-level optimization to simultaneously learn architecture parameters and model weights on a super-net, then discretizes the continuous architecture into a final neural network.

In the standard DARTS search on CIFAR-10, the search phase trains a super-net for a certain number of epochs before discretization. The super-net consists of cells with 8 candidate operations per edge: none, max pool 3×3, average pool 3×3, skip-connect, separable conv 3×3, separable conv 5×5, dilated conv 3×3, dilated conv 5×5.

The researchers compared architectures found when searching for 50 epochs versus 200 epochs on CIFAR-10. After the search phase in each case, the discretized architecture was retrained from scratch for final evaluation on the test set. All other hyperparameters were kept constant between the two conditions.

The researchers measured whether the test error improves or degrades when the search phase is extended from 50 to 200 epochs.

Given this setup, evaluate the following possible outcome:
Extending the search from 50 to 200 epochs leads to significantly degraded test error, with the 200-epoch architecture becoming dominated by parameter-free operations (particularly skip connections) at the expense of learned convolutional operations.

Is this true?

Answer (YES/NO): YES